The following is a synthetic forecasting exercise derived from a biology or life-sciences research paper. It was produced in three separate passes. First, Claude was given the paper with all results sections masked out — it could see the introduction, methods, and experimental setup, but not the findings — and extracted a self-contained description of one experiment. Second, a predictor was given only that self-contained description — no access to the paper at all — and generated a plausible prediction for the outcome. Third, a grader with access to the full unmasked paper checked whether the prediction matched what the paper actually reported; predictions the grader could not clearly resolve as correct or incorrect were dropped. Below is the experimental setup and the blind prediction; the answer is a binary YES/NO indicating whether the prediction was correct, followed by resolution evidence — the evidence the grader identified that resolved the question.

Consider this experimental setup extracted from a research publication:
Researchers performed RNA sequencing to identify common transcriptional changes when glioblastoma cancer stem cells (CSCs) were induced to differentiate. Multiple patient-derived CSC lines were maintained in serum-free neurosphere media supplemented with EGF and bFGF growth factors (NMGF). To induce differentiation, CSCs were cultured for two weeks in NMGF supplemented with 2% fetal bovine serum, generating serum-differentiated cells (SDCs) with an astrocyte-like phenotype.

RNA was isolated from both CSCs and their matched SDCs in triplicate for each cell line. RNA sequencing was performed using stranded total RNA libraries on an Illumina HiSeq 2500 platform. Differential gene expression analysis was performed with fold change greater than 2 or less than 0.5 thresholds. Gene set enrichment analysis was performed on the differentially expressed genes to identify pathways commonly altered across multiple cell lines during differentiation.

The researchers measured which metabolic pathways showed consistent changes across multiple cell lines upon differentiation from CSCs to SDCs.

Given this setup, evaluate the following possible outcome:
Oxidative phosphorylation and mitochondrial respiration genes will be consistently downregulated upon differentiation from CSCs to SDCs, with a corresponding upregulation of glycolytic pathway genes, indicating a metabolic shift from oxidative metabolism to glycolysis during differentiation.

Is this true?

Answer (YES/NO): NO